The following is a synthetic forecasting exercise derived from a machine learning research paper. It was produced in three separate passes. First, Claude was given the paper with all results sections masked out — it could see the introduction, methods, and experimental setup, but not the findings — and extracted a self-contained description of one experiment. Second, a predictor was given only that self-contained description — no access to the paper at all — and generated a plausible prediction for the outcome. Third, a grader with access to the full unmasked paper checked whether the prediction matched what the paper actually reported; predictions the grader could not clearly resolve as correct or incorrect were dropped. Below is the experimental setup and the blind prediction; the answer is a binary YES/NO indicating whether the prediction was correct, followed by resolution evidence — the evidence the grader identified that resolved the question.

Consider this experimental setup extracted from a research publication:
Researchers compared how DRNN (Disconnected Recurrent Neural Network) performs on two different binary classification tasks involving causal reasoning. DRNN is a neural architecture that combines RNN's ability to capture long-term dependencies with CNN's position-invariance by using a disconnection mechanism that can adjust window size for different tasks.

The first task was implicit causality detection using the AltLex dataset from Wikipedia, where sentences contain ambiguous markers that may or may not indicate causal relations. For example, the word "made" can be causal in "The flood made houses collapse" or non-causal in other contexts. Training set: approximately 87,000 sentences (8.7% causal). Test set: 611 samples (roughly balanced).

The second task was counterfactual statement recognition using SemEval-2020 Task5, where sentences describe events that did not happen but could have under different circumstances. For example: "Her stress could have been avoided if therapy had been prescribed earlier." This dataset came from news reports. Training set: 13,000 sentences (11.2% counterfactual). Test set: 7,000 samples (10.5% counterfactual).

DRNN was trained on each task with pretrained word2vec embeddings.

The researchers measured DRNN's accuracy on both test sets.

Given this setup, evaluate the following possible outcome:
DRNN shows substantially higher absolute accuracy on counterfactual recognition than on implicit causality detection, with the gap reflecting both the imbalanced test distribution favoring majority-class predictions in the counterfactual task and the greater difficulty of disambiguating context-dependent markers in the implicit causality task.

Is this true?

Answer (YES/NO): YES